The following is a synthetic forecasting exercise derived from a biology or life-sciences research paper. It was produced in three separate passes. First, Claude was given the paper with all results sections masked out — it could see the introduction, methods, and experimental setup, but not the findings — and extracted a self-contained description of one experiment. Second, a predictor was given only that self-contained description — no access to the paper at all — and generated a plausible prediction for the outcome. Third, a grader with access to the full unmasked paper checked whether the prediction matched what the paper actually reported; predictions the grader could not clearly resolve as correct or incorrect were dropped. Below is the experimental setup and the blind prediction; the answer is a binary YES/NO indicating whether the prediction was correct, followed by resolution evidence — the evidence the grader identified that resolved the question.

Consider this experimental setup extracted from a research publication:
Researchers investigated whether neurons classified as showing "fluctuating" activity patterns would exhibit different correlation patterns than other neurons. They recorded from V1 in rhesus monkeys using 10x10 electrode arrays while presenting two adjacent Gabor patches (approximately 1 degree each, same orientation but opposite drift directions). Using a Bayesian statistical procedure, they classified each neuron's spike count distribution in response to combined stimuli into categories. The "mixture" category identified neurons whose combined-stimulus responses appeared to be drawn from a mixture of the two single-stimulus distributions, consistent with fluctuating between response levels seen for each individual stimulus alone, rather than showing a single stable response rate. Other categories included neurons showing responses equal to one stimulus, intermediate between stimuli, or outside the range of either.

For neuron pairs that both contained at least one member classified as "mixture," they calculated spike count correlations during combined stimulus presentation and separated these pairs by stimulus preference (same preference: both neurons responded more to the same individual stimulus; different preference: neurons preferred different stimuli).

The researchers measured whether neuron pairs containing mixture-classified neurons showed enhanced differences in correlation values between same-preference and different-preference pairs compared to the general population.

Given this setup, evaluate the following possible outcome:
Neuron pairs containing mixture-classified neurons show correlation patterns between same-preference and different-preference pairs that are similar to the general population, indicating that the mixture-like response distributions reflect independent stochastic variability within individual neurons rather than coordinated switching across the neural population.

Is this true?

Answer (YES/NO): NO